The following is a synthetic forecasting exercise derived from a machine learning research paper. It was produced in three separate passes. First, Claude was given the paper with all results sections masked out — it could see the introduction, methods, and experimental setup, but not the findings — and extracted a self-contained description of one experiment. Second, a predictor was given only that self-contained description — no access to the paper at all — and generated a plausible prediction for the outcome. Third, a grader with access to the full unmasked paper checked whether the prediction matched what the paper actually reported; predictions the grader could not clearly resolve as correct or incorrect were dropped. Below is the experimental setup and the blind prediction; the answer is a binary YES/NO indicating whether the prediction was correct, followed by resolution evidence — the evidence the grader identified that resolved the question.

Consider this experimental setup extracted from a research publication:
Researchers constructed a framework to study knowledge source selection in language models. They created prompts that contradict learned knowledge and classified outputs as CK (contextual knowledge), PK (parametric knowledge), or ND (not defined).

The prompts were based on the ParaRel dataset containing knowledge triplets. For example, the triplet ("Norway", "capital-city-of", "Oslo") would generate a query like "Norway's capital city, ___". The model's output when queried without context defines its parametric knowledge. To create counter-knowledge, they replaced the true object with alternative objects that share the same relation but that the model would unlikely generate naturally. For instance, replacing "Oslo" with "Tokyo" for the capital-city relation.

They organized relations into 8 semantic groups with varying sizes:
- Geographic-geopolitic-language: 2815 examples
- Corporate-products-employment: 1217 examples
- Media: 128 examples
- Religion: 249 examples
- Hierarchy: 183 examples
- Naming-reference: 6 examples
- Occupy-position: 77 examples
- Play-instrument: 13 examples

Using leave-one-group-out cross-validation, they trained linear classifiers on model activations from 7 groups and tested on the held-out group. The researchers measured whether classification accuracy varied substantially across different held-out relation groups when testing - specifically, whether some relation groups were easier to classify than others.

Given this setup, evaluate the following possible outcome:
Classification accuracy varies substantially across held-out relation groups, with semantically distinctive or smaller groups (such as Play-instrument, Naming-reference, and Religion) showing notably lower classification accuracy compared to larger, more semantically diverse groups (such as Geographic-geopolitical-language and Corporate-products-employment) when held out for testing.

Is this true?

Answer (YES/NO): NO